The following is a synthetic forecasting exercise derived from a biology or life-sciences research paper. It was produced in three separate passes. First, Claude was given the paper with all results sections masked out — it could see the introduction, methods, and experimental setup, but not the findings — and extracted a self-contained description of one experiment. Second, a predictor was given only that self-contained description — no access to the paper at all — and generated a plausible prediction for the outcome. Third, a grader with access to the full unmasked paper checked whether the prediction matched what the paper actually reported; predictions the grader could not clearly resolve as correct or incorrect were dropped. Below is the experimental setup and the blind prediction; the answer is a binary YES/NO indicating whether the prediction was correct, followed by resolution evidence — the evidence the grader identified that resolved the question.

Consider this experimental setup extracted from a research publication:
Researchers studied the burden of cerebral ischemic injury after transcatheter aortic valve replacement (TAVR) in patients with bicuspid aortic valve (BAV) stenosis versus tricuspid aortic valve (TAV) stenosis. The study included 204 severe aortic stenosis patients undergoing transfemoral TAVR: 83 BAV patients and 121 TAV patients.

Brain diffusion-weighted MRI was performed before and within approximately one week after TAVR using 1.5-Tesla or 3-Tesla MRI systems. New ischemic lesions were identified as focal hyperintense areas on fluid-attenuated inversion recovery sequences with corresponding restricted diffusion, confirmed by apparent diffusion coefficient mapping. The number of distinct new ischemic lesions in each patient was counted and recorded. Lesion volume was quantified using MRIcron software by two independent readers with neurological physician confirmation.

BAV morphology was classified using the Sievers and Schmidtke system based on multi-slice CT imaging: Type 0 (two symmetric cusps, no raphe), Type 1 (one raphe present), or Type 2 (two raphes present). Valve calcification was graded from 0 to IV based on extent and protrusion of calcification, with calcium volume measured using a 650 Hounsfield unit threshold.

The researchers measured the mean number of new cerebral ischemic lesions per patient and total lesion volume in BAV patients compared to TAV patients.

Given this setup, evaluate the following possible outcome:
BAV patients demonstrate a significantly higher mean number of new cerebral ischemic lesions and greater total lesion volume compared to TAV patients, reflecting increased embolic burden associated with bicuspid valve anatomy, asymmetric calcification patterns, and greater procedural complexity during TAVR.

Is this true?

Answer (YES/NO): YES